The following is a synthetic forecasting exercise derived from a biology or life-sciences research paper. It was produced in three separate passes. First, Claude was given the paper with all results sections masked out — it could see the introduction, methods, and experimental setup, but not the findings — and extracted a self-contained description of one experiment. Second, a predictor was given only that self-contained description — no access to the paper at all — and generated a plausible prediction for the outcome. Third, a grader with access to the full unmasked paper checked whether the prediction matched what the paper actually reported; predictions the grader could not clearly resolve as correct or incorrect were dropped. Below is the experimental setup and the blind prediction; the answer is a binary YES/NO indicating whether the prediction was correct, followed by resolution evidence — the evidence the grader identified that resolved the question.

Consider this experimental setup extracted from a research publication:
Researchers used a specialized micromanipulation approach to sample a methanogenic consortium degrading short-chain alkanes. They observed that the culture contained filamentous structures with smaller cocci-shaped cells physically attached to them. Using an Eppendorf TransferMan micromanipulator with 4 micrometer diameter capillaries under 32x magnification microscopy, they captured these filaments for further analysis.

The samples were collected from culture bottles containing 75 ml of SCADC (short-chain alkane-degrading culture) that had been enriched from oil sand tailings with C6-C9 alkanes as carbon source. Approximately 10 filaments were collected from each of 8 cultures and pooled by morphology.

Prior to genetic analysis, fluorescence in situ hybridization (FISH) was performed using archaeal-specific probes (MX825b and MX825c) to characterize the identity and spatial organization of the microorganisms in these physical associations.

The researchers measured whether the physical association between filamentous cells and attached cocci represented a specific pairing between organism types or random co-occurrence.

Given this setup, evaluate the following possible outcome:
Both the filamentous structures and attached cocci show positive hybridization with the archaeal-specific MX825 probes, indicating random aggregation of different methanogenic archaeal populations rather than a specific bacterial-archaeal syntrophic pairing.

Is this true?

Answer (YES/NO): NO